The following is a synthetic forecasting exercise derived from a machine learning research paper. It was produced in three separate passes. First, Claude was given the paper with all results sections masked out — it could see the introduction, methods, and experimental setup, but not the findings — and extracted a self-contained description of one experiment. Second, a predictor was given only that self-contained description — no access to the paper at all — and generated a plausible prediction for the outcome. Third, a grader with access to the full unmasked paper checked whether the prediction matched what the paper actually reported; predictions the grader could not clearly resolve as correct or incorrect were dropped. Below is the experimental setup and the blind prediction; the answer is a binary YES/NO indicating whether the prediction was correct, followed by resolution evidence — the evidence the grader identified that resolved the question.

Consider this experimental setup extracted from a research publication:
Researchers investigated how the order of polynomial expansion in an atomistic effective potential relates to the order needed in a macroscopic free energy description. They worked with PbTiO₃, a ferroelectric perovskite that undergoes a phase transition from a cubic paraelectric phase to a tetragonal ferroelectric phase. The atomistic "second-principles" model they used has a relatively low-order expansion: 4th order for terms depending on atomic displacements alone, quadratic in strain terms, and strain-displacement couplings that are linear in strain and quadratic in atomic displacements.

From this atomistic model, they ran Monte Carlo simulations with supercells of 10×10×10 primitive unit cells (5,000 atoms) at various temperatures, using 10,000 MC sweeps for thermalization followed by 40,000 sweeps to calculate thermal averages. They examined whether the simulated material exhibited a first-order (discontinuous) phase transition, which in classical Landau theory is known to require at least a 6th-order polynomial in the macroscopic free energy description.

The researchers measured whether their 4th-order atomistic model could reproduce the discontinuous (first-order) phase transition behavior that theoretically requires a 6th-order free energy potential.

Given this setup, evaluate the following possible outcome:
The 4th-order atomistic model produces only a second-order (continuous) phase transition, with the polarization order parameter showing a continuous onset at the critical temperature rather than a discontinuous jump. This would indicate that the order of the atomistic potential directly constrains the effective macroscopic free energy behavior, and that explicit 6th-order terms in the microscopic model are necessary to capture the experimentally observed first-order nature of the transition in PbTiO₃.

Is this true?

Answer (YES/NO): NO